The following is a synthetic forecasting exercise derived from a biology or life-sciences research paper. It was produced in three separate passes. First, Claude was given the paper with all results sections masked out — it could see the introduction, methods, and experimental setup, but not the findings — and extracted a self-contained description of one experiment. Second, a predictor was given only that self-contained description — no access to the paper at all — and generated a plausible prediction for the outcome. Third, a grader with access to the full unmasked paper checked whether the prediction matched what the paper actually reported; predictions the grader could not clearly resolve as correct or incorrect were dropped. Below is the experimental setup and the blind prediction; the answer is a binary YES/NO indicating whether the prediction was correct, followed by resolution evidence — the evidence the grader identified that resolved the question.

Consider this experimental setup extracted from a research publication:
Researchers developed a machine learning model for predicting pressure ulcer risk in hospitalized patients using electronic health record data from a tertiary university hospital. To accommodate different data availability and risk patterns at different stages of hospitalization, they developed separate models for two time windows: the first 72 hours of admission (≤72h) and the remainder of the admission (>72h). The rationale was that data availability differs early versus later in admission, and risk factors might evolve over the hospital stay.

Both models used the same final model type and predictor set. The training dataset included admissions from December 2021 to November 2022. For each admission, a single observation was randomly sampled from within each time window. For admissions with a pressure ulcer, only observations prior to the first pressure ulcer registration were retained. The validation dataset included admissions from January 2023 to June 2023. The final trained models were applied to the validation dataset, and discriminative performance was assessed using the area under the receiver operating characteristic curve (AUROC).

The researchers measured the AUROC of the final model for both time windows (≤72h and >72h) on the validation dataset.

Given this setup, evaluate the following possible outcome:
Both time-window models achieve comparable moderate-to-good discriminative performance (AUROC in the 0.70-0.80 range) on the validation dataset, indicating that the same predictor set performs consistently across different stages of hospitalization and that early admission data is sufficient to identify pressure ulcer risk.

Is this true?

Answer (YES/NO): YES